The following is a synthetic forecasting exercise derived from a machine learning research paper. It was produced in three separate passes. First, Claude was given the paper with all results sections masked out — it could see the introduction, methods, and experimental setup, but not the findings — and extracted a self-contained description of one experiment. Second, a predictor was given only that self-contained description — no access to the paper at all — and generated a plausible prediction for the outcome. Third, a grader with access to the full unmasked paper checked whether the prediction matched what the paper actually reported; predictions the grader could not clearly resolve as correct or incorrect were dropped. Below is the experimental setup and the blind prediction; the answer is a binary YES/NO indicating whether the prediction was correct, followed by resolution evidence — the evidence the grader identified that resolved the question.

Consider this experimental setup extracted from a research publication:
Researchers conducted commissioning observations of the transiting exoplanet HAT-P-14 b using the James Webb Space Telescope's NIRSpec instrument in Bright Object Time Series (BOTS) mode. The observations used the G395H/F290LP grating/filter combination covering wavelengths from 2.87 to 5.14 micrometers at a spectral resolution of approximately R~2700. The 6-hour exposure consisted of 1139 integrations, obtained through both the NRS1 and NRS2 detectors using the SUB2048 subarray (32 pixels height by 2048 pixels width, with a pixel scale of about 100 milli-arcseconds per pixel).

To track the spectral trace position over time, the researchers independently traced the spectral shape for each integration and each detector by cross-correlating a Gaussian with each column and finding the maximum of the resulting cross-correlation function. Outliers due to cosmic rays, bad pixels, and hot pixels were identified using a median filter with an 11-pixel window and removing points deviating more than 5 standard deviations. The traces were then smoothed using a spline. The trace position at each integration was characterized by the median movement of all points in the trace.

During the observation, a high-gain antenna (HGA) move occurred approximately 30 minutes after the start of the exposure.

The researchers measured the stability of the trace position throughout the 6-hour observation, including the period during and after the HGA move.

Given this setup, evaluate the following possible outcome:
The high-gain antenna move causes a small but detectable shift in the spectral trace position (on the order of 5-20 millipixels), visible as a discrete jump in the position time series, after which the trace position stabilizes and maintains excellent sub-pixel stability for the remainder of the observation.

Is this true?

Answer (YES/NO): NO